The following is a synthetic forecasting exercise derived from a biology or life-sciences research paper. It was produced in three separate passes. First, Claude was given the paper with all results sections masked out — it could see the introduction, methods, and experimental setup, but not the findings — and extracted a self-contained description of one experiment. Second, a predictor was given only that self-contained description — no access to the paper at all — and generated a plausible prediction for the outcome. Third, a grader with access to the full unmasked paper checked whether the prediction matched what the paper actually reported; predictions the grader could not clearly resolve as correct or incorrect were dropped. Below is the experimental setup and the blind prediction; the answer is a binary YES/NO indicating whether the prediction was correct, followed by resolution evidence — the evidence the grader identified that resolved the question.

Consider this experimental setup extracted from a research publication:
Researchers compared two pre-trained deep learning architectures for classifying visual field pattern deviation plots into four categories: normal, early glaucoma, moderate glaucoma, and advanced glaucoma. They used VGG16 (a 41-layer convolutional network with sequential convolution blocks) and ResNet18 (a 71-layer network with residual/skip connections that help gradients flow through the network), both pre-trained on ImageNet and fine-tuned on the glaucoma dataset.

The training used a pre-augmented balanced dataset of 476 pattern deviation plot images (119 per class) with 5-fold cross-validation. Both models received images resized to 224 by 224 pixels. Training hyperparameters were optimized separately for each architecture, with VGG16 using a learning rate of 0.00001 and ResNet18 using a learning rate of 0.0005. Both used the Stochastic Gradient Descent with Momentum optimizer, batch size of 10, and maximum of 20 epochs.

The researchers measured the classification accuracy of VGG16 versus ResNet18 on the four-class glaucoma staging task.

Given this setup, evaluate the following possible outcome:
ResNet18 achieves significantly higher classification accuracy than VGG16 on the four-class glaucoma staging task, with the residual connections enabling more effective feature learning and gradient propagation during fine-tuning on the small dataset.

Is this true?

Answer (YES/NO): NO